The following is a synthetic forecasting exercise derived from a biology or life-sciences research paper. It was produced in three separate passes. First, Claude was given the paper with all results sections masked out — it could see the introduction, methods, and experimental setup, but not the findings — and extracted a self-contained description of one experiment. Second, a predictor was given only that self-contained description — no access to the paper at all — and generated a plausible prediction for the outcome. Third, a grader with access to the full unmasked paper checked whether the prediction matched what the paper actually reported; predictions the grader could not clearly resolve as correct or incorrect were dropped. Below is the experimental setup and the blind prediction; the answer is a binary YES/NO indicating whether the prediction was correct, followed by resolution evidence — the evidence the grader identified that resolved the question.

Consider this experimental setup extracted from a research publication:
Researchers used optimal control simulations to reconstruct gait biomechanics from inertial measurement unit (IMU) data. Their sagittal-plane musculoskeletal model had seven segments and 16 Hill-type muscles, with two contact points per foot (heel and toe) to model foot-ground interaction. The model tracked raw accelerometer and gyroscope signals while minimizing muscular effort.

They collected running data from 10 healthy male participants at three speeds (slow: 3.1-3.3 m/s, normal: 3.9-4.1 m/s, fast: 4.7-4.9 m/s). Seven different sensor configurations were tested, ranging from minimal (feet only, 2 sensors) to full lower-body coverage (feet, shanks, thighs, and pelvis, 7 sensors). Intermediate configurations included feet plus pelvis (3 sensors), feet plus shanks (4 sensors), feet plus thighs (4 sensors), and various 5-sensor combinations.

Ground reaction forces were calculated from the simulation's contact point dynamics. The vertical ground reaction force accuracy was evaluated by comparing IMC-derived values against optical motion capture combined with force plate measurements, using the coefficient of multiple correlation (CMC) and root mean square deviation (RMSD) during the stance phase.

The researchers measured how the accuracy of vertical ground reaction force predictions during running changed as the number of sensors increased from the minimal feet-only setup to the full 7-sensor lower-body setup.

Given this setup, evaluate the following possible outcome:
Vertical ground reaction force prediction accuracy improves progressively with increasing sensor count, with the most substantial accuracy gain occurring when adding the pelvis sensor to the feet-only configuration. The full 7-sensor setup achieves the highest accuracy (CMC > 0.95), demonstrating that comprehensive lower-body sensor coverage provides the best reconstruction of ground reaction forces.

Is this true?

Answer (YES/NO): NO